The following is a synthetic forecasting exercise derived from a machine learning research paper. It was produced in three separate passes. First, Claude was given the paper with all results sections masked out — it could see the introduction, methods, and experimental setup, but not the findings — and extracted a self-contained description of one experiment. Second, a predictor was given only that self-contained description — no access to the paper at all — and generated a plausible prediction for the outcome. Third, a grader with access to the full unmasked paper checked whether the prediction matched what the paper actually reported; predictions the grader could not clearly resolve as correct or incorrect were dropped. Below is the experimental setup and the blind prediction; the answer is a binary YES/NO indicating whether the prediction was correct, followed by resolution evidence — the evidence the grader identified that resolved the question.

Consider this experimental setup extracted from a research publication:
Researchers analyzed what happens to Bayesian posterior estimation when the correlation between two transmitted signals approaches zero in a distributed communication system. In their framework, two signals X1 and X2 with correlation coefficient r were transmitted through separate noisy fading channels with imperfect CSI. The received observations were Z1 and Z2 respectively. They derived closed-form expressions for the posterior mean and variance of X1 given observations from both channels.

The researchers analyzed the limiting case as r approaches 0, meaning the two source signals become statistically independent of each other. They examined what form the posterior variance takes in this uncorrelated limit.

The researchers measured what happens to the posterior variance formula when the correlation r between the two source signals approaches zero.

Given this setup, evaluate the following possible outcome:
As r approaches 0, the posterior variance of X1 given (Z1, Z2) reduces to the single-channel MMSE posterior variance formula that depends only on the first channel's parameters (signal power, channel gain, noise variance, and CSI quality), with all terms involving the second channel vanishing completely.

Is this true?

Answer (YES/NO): YES